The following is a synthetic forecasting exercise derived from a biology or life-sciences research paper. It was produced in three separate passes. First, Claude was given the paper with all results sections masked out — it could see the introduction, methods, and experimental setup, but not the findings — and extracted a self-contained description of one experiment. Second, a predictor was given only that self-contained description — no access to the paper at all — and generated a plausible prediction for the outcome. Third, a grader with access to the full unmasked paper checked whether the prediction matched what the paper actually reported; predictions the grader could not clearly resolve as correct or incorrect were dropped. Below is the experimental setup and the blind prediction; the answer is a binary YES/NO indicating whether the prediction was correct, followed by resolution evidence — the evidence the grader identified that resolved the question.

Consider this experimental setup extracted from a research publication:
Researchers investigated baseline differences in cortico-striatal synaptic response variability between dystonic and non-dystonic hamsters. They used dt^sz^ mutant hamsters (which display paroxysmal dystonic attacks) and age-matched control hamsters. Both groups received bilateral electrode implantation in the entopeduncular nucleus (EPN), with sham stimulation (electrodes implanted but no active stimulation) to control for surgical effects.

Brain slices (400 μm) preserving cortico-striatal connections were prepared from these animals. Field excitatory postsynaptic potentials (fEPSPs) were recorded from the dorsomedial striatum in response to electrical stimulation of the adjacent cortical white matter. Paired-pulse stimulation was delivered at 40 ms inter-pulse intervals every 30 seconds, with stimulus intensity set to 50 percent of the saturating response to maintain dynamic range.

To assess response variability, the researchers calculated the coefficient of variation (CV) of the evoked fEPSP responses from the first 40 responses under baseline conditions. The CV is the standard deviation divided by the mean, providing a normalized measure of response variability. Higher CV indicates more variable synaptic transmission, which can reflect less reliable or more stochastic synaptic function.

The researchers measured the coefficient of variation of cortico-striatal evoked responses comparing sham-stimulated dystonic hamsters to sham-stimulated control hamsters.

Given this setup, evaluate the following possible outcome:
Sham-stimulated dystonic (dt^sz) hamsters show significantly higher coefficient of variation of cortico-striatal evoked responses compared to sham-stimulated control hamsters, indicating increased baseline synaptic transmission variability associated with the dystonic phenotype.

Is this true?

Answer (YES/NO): NO